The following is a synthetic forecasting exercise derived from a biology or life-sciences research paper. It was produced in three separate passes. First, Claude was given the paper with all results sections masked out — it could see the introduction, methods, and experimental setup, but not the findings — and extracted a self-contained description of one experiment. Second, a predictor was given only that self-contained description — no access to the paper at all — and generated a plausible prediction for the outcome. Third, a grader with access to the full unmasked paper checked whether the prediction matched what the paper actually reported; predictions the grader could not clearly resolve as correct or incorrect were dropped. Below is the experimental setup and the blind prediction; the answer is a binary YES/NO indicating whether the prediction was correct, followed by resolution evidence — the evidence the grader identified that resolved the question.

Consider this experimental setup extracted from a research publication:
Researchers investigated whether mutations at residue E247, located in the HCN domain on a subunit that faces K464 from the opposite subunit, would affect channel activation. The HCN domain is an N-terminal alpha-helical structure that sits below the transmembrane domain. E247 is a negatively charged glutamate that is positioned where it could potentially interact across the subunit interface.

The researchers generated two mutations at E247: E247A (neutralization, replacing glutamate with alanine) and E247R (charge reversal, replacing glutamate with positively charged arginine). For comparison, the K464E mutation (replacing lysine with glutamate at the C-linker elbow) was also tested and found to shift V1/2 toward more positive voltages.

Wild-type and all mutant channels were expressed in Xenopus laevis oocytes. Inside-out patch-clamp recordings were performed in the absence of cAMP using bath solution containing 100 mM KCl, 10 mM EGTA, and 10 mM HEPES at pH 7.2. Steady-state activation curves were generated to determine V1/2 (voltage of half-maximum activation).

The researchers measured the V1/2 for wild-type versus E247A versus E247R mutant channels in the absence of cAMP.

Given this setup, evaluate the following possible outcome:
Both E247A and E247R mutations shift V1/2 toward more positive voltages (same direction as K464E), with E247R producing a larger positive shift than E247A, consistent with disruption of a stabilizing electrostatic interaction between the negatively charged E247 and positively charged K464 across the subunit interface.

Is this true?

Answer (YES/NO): NO